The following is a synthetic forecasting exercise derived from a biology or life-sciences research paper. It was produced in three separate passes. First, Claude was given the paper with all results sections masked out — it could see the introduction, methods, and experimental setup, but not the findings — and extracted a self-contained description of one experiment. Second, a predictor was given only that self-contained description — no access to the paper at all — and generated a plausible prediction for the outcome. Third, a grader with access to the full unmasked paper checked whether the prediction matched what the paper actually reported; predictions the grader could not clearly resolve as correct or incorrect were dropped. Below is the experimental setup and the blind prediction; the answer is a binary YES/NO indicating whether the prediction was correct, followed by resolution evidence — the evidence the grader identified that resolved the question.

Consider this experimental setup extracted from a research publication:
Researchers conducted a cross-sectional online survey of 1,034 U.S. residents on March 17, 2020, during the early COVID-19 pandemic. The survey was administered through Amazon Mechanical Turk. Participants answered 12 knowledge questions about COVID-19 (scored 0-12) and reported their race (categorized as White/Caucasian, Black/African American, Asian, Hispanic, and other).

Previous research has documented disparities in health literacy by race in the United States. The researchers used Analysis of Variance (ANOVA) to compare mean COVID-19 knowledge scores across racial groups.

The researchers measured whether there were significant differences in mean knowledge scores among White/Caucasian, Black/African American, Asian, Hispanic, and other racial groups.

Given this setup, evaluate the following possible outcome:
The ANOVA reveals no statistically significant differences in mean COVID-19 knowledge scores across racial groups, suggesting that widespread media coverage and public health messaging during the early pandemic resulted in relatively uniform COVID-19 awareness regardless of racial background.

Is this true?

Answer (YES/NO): NO